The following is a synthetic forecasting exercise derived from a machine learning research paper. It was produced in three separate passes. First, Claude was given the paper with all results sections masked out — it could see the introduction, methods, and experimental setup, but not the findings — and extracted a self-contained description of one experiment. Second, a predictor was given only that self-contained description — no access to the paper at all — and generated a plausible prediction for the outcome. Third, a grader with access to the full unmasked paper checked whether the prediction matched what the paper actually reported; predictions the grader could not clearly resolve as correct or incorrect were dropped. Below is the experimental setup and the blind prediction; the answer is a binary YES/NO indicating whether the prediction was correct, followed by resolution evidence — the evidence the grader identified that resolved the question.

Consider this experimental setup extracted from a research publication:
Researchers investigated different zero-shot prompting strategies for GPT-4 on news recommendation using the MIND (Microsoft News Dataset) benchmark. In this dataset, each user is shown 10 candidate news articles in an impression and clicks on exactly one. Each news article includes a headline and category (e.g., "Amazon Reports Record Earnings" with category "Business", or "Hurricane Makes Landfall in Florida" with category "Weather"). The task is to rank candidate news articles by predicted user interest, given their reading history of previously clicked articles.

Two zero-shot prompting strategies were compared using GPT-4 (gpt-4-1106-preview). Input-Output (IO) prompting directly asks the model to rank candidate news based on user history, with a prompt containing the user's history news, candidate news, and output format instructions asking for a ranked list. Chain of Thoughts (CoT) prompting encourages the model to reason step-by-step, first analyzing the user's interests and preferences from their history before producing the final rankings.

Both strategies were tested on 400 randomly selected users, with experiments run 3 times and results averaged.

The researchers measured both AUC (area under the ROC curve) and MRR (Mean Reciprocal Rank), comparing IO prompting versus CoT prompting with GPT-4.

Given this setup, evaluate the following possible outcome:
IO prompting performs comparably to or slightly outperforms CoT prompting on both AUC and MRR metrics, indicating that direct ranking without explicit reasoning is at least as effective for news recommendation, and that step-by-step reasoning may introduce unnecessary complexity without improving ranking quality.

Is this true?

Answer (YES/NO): NO